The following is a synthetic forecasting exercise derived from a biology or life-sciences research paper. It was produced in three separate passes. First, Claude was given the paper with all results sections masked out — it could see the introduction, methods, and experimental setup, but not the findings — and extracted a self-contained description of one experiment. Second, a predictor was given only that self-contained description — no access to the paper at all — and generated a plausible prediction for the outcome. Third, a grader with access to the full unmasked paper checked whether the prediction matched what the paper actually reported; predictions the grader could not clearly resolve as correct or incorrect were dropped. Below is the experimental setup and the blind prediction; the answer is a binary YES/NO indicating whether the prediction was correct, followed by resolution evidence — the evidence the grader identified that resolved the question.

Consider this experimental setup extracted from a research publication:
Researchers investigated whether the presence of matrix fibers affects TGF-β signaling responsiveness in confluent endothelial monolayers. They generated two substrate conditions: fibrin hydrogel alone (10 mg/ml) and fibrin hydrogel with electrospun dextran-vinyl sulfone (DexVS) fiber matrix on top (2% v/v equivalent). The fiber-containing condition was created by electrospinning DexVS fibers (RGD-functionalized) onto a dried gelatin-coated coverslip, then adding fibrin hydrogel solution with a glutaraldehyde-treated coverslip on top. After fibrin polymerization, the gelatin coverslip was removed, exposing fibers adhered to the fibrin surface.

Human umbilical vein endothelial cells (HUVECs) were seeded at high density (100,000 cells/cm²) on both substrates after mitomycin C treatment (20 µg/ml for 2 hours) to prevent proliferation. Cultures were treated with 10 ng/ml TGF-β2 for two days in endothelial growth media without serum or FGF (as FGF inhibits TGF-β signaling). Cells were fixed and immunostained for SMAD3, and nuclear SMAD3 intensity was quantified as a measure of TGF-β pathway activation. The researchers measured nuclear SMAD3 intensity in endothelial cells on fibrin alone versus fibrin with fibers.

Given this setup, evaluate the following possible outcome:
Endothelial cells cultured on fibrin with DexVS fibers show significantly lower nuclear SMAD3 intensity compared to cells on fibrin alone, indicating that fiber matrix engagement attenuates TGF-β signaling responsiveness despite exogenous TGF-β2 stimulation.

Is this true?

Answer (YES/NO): NO